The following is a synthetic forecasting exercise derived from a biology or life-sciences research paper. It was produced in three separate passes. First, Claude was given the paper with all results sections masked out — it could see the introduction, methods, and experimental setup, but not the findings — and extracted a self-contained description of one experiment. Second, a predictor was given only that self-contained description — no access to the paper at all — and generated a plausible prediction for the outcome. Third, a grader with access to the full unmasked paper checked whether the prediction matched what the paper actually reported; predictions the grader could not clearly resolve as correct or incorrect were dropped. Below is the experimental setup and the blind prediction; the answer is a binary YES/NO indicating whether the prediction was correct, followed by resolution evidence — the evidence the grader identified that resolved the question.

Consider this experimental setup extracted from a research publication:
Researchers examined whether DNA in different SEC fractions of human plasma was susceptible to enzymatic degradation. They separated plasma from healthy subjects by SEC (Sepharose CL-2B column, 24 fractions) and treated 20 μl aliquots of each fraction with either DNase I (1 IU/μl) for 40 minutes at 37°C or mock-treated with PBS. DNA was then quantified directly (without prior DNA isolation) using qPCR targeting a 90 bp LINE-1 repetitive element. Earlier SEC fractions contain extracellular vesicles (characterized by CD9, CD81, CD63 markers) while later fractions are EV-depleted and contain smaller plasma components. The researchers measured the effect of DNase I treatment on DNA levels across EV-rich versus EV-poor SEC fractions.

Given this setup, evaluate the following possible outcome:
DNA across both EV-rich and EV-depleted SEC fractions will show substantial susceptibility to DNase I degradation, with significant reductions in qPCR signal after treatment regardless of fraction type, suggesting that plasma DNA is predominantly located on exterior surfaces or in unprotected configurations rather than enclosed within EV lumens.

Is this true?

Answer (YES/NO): NO